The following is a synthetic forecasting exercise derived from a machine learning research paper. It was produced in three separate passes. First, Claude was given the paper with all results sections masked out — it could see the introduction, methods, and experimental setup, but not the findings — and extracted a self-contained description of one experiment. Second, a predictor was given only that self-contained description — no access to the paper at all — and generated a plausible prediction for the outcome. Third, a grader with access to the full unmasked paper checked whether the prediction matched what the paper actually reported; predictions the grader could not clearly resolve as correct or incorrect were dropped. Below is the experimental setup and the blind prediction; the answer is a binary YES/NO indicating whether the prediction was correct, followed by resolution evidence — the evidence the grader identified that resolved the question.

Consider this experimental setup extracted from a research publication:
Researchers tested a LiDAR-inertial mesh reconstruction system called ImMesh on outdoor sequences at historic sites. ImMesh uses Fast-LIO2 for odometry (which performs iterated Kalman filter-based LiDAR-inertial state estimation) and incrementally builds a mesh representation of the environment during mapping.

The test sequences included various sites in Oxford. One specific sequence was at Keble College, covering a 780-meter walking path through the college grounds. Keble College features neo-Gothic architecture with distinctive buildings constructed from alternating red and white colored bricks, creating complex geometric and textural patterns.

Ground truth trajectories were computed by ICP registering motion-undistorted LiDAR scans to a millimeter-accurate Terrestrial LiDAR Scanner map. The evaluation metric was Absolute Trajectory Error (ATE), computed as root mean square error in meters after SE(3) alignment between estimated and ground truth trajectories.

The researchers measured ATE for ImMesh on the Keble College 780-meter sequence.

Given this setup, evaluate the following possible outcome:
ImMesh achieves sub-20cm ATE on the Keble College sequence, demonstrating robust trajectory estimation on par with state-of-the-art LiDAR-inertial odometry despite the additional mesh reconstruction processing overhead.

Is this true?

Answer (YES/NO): NO